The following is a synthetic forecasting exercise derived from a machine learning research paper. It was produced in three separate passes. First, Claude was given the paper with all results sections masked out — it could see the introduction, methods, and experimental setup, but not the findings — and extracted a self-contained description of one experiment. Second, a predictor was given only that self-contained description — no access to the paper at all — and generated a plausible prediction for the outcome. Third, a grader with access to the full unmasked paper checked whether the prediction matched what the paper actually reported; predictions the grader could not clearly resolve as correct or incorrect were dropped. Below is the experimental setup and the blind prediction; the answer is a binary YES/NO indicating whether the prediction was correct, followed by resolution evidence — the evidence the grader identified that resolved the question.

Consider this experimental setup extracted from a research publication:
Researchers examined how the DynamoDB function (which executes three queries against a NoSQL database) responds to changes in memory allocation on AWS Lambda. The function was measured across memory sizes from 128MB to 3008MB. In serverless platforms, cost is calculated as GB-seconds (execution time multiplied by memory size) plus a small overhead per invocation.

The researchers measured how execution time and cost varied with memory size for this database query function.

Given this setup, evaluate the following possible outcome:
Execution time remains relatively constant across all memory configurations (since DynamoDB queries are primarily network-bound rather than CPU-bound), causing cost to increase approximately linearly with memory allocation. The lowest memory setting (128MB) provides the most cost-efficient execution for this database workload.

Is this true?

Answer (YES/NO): NO